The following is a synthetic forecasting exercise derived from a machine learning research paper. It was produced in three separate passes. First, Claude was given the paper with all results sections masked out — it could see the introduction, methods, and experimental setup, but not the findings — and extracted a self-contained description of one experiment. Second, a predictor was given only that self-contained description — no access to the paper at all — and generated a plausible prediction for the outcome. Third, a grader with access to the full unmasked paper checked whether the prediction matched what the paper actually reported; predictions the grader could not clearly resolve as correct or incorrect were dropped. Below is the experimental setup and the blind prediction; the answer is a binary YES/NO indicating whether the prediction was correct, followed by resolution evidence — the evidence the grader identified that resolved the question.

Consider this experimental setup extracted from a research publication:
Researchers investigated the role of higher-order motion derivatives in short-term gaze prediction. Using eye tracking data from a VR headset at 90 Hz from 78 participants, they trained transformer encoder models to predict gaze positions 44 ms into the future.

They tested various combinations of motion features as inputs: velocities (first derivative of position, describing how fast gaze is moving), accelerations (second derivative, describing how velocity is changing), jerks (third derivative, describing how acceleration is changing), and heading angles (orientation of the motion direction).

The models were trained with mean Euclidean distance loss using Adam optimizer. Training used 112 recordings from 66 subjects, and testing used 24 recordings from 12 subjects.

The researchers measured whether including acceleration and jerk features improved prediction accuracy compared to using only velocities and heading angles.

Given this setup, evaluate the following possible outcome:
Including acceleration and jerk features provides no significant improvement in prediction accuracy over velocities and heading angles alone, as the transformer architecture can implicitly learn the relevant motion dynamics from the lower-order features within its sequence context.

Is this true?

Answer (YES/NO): YES